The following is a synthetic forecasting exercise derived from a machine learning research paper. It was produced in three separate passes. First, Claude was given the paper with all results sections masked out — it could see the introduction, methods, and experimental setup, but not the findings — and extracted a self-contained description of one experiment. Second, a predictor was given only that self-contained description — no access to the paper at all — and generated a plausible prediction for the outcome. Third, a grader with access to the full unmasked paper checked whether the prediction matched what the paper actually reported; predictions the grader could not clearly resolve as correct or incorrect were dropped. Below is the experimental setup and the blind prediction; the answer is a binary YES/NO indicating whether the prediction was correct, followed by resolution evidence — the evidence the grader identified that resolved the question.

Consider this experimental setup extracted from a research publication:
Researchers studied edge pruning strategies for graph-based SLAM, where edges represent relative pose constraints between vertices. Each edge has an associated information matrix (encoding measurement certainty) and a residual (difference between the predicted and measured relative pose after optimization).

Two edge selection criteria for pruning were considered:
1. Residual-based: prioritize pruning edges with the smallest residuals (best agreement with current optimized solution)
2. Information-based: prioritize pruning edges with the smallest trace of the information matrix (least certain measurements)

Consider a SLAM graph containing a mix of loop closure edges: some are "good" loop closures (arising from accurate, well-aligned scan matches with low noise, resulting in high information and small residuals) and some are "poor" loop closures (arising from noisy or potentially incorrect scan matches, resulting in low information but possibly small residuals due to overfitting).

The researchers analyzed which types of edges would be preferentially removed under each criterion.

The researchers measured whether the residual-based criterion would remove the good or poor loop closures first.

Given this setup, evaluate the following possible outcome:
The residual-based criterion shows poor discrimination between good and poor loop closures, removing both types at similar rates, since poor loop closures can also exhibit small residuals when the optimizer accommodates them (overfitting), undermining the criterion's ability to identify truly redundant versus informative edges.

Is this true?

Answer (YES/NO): NO